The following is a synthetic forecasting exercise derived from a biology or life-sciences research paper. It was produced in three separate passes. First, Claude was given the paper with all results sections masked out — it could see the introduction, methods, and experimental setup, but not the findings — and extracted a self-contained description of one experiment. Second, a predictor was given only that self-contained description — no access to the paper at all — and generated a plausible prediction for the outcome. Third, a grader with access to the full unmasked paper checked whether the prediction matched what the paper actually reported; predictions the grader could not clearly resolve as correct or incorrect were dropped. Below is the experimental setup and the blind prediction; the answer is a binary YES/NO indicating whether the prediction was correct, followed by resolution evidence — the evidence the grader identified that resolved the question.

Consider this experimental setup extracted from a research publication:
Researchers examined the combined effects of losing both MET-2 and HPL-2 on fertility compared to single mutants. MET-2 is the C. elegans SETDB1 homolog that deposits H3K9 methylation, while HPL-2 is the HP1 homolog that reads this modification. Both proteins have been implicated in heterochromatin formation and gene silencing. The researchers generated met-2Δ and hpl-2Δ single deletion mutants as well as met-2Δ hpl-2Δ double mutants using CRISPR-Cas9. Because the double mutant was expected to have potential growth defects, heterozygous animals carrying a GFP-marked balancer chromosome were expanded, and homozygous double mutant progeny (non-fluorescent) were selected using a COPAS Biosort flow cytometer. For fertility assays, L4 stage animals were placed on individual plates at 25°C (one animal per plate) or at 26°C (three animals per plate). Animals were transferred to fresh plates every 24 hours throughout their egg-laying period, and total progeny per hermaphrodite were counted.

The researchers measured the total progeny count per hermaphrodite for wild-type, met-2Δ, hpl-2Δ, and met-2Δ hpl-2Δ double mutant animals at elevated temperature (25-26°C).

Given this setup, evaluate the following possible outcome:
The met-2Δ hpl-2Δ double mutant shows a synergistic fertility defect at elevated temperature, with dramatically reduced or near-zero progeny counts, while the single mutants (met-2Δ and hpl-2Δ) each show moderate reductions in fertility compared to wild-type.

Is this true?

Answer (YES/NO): YES